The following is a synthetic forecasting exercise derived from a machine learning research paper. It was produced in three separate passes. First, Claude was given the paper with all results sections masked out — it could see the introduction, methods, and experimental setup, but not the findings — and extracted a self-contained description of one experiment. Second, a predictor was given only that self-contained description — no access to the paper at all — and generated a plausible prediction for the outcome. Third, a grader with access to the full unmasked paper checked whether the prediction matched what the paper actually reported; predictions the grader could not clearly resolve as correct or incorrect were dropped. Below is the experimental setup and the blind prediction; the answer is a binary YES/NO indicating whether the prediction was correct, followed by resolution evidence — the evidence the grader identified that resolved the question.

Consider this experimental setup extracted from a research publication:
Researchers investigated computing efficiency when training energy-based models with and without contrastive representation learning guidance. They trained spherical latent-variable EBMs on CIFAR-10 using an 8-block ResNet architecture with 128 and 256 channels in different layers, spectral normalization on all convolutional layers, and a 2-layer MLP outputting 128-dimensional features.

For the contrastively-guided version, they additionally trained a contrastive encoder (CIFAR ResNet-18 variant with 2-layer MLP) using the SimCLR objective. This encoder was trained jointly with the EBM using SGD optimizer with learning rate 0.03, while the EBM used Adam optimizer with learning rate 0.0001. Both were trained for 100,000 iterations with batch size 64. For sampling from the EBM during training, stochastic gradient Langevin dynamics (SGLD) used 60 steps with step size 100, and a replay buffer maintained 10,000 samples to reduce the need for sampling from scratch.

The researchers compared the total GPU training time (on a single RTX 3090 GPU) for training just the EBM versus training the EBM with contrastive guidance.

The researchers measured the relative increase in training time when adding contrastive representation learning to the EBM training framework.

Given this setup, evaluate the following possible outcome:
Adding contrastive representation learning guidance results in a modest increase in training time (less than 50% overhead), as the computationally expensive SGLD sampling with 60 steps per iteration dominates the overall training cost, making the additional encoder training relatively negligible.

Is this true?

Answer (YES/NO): YES